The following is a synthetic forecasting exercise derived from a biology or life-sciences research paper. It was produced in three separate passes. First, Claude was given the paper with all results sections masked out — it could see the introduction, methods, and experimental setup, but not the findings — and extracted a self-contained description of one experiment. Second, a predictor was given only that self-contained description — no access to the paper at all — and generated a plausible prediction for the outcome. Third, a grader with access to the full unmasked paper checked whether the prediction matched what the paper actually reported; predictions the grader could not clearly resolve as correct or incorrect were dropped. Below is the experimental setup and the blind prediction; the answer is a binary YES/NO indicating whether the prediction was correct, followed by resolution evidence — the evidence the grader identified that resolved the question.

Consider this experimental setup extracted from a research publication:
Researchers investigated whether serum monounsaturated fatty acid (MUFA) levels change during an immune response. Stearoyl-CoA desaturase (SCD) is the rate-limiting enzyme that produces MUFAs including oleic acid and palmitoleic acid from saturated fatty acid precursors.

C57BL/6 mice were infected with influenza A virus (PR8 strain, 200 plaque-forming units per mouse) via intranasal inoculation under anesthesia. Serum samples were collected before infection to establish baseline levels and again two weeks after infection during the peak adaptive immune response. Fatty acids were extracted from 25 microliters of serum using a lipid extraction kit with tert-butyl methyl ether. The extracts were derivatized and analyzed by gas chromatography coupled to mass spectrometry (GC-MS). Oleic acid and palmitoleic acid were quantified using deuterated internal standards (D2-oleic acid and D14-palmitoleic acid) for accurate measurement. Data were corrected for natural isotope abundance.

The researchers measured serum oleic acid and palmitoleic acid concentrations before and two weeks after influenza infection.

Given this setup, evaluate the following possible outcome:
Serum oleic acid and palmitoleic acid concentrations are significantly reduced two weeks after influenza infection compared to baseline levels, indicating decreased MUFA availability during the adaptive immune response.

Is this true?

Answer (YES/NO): NO